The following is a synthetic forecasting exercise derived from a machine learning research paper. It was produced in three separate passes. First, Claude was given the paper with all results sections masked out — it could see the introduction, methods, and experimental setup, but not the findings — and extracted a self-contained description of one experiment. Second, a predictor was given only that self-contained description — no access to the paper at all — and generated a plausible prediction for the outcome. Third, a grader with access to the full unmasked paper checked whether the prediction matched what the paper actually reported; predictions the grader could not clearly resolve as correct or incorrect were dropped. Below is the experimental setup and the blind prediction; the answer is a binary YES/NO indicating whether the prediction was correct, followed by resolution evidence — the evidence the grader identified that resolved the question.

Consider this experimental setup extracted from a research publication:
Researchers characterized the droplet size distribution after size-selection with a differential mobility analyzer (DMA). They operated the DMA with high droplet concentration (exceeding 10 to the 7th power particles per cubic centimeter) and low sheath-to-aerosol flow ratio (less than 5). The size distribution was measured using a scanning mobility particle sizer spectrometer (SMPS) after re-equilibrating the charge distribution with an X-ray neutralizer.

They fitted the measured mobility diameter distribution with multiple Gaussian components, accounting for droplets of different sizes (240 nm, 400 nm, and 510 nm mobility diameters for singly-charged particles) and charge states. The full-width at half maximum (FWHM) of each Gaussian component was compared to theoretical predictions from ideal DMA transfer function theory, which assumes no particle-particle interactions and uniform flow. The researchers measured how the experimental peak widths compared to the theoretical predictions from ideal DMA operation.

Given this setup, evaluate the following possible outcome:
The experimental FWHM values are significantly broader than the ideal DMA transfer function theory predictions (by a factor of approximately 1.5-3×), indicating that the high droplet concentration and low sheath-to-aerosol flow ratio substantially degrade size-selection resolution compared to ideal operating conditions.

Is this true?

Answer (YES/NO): YES